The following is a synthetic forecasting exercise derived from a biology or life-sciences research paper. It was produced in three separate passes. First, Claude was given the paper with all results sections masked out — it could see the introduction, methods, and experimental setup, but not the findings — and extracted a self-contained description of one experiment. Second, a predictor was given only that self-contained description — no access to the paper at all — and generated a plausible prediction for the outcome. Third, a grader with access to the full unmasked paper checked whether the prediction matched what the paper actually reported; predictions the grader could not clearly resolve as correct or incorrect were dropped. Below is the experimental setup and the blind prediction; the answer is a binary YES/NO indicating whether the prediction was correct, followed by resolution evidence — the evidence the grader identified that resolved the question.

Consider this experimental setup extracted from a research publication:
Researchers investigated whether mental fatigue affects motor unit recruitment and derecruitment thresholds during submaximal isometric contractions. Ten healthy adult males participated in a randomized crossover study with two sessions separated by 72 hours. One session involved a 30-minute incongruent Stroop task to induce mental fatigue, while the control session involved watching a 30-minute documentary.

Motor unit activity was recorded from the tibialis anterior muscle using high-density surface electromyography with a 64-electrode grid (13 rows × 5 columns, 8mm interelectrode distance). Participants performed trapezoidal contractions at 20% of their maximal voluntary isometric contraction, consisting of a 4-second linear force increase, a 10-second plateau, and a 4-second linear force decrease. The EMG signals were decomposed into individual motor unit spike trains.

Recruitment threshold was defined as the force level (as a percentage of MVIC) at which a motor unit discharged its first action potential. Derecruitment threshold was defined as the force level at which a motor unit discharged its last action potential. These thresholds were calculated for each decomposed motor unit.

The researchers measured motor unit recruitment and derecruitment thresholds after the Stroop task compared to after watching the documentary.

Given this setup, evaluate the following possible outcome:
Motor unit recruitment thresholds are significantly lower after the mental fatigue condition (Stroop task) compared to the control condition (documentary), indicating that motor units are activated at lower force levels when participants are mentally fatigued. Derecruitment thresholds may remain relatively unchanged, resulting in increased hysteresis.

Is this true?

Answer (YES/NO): NO